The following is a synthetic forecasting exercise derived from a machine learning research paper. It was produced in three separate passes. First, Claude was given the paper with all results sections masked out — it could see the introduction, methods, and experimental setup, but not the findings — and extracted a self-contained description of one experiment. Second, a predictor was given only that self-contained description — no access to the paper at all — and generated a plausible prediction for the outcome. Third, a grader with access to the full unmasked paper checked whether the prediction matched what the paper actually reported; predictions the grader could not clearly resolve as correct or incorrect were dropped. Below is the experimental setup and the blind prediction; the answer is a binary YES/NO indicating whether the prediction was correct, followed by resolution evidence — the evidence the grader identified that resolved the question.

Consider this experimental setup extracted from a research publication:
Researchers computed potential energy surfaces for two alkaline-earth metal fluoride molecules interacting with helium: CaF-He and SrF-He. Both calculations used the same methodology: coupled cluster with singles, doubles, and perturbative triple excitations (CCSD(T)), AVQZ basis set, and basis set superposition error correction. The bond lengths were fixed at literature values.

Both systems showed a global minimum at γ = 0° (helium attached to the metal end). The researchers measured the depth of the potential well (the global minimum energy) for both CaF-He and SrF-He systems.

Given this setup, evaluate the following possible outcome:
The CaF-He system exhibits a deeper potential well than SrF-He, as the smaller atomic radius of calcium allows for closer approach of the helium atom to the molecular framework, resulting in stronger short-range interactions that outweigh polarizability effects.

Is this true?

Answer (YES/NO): NO